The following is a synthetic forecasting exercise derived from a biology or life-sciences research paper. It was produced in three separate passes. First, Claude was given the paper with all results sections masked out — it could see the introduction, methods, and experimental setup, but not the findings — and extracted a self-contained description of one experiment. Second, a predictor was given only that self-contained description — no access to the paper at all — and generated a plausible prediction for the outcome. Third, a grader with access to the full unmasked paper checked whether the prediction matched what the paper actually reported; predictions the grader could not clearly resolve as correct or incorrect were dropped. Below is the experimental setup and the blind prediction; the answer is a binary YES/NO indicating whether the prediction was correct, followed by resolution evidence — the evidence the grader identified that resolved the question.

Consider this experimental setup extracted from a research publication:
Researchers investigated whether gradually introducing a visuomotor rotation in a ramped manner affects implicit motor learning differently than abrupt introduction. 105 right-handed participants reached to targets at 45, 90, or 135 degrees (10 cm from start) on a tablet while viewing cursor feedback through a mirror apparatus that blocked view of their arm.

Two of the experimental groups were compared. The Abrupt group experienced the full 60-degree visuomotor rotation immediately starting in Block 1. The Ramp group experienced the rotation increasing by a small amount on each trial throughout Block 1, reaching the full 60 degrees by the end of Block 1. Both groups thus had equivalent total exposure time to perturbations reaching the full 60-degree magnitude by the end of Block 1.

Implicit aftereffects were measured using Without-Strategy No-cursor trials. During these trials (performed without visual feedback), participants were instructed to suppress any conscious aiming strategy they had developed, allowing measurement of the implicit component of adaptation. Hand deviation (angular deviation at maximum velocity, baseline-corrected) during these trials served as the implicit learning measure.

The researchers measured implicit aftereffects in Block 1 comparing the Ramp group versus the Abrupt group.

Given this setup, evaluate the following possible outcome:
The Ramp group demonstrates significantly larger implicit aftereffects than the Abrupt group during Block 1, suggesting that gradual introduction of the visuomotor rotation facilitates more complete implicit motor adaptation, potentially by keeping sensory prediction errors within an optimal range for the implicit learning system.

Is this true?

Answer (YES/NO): NO